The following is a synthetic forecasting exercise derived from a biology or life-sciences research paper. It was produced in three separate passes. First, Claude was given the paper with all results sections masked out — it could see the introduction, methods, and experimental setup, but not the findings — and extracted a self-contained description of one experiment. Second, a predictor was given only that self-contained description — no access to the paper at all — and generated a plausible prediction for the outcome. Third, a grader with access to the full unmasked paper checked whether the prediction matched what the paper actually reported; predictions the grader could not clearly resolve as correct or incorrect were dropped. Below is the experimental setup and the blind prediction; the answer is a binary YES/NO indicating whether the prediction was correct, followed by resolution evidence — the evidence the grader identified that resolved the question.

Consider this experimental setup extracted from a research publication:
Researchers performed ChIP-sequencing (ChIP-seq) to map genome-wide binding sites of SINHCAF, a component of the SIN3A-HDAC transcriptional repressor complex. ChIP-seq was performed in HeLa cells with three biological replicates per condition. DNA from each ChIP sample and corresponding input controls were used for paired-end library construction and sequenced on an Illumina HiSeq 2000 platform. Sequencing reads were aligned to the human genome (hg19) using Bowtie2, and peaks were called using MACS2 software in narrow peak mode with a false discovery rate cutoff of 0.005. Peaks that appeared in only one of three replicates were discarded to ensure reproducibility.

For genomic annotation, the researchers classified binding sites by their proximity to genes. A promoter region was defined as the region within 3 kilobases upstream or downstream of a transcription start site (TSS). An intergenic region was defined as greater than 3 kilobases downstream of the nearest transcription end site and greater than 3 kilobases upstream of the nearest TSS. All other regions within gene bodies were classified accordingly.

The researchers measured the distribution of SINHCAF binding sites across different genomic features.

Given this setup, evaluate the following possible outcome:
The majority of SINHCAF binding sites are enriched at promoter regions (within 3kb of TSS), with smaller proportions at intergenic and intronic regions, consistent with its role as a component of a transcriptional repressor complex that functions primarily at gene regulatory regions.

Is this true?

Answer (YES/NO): YES